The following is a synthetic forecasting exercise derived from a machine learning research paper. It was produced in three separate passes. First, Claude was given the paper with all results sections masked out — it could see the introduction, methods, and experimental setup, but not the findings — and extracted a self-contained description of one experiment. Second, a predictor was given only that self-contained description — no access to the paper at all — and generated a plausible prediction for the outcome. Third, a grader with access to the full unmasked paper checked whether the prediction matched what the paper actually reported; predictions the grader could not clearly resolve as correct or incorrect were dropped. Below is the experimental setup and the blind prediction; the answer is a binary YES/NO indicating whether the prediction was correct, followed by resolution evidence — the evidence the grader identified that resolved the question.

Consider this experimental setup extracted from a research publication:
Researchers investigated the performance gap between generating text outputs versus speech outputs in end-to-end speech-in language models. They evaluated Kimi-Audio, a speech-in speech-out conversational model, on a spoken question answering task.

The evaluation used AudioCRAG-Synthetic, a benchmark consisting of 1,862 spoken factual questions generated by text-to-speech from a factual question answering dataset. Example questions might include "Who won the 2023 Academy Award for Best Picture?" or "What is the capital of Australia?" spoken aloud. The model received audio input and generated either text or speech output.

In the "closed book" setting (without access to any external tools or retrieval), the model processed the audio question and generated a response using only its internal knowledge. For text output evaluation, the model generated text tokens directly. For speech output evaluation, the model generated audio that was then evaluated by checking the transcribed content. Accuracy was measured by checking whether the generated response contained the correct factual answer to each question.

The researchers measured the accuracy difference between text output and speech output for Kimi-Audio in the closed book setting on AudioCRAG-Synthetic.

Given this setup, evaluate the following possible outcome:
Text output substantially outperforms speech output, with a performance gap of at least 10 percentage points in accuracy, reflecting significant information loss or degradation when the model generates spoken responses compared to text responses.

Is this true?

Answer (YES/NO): NO